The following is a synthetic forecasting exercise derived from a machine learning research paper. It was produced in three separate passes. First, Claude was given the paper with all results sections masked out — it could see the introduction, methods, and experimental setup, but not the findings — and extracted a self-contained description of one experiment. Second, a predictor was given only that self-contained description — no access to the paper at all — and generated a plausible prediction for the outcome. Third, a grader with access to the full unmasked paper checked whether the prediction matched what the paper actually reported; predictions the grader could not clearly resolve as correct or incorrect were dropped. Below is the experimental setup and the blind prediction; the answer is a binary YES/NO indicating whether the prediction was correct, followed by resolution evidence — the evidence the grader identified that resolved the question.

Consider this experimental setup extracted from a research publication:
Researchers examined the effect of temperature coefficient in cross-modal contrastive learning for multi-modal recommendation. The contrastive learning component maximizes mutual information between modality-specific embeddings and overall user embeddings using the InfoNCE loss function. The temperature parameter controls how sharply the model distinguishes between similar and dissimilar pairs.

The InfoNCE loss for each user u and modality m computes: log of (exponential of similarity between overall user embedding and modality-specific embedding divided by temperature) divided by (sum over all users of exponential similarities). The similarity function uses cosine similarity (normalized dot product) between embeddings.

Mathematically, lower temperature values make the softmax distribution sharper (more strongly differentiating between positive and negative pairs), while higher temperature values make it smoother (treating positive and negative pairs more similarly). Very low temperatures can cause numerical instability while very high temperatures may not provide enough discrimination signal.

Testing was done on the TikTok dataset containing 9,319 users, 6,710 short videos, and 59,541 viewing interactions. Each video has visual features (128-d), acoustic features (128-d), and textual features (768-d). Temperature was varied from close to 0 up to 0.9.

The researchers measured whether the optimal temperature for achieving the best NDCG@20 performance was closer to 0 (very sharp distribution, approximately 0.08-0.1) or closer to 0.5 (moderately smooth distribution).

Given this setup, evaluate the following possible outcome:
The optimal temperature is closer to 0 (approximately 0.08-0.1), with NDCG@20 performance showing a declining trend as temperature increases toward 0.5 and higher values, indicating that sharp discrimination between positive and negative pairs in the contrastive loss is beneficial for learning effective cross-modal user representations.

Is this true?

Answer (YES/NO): YES